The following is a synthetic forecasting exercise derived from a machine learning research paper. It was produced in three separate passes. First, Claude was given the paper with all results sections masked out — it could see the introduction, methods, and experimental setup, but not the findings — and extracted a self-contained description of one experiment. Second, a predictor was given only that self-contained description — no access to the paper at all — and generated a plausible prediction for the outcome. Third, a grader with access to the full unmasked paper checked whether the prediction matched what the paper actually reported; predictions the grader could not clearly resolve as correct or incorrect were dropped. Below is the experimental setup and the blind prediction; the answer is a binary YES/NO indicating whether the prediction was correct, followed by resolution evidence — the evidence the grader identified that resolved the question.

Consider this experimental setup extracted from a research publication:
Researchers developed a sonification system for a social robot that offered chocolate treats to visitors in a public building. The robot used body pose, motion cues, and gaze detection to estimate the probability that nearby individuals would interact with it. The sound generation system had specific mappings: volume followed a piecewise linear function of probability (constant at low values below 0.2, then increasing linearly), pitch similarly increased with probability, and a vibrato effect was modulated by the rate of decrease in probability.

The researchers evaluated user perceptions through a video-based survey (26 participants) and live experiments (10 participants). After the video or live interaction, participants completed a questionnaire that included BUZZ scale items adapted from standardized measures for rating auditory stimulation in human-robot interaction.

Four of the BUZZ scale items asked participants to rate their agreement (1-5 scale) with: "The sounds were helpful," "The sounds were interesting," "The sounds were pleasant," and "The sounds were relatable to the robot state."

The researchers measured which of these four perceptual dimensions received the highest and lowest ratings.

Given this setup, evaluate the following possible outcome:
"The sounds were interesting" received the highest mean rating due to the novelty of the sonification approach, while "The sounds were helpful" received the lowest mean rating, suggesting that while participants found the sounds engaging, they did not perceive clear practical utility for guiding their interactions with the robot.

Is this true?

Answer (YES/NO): NO